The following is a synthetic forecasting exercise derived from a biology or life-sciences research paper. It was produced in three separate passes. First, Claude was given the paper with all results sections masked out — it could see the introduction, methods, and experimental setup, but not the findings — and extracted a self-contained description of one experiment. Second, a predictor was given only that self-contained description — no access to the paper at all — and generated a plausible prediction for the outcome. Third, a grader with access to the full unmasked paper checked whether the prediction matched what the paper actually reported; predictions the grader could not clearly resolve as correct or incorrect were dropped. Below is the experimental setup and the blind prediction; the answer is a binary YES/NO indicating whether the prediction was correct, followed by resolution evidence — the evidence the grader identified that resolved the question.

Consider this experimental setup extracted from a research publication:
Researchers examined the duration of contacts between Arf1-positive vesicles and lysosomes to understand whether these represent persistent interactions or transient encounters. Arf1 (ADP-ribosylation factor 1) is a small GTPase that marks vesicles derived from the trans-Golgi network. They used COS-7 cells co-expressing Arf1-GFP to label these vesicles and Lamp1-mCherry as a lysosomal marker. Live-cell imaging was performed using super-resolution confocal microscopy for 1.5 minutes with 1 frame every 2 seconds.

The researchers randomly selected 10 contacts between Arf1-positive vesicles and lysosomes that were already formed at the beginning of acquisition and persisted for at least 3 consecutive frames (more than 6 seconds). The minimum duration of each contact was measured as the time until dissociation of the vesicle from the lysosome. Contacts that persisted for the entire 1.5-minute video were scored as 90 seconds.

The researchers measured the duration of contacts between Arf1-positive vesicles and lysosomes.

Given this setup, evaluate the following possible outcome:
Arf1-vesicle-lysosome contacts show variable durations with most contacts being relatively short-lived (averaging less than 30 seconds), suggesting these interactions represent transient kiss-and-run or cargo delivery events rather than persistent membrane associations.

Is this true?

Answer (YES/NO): NO